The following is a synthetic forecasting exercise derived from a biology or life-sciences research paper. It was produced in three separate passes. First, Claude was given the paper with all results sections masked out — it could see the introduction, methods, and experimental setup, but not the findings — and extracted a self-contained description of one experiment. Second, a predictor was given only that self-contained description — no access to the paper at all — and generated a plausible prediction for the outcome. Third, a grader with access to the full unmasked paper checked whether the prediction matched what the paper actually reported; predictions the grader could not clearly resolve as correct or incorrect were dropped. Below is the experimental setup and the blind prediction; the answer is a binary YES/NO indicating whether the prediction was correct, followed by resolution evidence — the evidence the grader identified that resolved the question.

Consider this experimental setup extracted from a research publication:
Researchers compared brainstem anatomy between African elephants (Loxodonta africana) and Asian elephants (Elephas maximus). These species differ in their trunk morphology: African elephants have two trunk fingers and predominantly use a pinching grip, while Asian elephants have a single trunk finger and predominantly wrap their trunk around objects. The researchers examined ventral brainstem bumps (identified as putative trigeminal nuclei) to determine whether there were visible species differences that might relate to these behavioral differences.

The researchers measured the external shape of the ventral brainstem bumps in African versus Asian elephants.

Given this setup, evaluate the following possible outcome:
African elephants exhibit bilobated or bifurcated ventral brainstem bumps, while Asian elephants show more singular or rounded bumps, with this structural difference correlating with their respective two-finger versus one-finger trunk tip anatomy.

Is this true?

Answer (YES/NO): NO